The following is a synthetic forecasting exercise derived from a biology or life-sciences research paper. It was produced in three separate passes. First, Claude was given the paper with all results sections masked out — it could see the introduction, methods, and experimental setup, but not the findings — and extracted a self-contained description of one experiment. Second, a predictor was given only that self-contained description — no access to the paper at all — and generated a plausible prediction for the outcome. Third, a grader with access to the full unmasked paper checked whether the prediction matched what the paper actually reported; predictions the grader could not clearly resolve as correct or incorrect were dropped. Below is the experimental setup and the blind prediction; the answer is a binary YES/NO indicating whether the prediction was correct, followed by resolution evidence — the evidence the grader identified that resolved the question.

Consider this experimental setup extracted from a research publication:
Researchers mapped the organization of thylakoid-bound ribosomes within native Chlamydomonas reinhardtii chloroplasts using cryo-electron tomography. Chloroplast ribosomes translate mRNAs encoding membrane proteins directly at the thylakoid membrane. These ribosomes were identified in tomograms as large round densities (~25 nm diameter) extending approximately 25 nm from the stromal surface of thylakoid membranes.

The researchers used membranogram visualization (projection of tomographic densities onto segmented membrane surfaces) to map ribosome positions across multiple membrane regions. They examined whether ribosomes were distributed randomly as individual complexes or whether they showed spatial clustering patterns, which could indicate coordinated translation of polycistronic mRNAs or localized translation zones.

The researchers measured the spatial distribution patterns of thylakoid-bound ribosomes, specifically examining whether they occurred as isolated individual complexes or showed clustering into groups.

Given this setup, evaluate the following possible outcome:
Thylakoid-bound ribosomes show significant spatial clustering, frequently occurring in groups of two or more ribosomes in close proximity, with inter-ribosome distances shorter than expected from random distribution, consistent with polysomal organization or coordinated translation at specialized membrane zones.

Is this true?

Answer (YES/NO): YES